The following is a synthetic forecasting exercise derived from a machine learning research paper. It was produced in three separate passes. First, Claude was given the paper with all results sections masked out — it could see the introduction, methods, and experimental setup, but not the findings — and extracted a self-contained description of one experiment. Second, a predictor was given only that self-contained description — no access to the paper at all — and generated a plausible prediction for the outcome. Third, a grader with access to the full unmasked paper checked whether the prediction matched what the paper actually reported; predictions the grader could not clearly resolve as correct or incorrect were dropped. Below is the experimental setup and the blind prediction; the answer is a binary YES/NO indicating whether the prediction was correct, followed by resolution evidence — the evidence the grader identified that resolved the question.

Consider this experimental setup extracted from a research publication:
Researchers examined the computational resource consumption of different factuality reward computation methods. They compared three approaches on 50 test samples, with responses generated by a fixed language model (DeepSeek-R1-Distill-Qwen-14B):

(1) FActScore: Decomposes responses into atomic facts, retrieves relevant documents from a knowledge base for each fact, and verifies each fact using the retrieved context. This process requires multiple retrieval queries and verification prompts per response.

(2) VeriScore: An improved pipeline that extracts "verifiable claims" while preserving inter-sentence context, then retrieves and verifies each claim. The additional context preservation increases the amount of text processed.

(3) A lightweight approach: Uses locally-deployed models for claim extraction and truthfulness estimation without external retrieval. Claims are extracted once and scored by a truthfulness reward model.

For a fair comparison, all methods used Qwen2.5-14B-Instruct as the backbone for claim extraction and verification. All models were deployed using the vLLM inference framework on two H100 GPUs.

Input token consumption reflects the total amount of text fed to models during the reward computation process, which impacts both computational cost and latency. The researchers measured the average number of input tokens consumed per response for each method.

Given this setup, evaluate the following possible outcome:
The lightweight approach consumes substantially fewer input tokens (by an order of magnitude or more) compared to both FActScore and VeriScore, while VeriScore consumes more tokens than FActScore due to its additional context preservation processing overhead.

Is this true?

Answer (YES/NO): YES